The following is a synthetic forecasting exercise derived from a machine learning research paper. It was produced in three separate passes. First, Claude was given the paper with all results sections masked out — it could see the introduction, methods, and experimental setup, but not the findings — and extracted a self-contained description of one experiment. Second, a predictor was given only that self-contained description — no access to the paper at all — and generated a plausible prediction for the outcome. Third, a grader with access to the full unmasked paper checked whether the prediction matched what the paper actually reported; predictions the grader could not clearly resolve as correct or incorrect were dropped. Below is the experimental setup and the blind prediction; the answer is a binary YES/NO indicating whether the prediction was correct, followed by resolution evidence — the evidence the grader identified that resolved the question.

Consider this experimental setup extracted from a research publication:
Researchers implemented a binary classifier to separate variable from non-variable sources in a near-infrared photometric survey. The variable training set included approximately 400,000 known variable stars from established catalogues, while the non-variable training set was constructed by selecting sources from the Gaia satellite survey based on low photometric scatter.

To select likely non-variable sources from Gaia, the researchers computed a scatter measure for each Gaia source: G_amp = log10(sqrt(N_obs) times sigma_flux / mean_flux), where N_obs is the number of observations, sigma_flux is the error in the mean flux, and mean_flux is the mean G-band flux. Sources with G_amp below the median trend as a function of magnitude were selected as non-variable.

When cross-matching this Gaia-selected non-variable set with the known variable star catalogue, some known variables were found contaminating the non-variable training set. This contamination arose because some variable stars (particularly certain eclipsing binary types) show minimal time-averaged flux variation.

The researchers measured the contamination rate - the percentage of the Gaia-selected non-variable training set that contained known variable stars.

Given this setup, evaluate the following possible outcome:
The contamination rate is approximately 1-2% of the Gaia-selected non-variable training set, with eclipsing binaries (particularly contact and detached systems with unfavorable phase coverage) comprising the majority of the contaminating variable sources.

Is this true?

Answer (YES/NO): NO